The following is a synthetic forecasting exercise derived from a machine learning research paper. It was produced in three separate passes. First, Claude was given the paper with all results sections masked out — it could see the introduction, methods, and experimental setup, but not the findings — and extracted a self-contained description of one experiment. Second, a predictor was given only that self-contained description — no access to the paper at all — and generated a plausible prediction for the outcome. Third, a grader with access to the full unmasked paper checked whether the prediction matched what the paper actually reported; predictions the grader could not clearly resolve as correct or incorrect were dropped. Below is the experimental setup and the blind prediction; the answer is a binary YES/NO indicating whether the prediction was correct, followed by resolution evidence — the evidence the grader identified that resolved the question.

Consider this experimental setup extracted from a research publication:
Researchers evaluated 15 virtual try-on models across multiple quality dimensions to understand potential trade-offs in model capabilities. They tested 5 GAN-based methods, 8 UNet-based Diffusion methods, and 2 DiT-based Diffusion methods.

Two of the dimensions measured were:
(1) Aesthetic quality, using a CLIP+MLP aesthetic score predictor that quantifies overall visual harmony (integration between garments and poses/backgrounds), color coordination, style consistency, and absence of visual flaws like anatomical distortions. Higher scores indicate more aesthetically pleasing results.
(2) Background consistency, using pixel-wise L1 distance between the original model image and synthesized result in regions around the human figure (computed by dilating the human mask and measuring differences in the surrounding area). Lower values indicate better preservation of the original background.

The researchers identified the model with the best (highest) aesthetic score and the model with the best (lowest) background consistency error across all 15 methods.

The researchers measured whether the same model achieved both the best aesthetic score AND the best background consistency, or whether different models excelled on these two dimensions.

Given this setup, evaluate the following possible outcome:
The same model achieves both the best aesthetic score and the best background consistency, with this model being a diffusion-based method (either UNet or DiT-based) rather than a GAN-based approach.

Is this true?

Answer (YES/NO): NO